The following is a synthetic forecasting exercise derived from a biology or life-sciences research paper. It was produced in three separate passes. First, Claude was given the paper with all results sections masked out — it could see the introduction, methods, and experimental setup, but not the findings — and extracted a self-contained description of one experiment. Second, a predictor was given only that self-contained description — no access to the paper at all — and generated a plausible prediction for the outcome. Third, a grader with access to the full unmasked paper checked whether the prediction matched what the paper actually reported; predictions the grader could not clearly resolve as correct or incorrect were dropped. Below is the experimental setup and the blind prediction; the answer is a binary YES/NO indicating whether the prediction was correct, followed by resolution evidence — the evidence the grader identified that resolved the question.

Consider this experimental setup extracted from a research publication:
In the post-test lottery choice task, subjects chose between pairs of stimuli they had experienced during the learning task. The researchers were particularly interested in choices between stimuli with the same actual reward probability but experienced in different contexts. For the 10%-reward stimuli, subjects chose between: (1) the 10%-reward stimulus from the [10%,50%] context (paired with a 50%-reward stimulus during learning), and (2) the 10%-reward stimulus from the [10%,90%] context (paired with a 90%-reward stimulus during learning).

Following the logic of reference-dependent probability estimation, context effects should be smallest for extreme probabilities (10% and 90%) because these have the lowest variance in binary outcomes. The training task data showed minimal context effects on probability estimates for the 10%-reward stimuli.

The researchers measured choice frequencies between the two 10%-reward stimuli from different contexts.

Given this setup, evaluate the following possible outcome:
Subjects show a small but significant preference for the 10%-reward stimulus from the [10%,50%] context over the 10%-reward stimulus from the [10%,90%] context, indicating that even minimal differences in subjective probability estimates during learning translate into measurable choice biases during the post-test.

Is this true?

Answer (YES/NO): NO